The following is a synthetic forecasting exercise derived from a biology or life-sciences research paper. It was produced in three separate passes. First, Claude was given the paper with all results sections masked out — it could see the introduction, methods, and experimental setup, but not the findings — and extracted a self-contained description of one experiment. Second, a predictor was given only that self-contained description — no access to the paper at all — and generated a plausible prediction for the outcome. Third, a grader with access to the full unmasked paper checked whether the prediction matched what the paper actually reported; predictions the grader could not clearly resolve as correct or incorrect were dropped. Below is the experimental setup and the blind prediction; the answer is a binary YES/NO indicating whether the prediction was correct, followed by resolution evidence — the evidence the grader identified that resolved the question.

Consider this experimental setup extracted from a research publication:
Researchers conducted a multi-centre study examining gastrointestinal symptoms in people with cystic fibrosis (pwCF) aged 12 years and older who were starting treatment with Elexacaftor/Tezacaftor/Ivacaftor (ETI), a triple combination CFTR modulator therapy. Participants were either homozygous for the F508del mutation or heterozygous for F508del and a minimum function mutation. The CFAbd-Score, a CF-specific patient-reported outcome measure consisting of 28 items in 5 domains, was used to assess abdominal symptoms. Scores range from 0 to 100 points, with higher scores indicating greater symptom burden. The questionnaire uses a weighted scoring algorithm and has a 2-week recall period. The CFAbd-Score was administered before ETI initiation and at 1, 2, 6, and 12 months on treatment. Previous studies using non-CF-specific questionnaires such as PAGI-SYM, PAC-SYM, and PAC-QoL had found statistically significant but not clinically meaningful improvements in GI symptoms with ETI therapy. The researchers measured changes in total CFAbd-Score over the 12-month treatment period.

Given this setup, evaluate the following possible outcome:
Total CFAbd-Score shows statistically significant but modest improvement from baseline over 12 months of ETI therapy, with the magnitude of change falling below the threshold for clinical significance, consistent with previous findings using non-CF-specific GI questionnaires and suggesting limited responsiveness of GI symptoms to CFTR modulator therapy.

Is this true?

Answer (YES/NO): NO